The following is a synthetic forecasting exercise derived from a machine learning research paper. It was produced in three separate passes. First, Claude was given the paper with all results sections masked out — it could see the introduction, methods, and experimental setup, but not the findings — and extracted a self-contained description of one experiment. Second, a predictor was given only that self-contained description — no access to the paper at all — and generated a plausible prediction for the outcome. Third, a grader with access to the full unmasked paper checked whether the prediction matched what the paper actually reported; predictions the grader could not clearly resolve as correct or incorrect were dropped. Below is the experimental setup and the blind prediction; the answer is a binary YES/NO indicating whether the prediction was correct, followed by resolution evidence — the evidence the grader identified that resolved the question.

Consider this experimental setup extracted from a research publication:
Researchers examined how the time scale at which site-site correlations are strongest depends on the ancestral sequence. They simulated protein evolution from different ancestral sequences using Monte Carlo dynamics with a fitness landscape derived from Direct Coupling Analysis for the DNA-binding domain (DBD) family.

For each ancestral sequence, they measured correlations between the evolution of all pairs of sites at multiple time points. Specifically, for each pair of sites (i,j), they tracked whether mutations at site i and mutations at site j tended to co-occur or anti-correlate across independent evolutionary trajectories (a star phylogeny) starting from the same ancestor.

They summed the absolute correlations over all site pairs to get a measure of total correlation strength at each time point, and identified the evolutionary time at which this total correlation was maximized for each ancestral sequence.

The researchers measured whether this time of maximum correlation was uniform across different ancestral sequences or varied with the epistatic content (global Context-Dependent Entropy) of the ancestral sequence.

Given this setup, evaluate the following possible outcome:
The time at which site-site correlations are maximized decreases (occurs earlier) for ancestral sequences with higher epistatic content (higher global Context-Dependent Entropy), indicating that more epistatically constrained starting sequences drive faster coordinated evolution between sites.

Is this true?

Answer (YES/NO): YES